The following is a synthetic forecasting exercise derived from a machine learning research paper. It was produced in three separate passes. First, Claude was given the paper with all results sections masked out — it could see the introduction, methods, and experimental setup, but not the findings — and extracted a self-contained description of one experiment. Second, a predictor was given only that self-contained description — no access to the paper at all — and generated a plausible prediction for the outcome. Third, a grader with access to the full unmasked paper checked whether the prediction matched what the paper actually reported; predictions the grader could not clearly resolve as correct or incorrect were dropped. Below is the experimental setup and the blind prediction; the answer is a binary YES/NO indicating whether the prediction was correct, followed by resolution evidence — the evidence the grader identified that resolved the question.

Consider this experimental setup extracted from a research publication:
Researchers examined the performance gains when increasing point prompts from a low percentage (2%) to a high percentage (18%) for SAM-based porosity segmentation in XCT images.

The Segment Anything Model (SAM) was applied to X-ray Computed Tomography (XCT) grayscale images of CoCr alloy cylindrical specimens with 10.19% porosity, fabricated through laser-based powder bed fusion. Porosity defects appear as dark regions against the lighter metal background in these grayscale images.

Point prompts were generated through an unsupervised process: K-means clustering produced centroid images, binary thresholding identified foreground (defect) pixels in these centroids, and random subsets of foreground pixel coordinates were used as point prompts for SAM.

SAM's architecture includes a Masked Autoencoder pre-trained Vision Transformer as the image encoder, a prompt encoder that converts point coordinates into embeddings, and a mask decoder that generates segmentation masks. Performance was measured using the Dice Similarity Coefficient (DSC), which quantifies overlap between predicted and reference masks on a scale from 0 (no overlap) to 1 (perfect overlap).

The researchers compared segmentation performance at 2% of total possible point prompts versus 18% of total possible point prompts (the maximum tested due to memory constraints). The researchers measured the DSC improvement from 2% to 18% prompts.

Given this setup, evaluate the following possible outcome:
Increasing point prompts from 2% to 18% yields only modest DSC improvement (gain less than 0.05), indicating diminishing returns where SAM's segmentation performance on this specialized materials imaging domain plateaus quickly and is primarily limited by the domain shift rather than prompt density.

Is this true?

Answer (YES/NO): YES